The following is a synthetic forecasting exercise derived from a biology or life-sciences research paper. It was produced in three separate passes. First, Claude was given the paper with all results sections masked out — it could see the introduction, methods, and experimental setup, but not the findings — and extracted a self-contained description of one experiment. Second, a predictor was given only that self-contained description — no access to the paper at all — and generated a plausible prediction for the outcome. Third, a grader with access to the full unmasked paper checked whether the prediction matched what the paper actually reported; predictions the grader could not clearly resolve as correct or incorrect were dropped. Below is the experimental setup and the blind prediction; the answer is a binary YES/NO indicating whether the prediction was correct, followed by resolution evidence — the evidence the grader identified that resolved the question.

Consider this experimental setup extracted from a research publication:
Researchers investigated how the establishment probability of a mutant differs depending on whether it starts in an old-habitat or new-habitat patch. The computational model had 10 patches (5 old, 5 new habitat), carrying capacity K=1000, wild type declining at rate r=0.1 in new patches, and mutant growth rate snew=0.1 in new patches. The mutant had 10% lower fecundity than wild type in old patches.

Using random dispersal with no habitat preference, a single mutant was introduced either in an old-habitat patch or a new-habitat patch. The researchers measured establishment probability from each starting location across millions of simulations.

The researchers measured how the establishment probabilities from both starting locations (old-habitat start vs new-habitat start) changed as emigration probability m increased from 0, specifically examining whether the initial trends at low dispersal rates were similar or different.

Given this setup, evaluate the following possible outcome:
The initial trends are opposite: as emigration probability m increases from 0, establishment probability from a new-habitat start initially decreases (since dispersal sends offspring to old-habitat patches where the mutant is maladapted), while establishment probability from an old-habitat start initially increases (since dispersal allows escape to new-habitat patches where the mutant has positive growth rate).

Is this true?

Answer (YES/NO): YES